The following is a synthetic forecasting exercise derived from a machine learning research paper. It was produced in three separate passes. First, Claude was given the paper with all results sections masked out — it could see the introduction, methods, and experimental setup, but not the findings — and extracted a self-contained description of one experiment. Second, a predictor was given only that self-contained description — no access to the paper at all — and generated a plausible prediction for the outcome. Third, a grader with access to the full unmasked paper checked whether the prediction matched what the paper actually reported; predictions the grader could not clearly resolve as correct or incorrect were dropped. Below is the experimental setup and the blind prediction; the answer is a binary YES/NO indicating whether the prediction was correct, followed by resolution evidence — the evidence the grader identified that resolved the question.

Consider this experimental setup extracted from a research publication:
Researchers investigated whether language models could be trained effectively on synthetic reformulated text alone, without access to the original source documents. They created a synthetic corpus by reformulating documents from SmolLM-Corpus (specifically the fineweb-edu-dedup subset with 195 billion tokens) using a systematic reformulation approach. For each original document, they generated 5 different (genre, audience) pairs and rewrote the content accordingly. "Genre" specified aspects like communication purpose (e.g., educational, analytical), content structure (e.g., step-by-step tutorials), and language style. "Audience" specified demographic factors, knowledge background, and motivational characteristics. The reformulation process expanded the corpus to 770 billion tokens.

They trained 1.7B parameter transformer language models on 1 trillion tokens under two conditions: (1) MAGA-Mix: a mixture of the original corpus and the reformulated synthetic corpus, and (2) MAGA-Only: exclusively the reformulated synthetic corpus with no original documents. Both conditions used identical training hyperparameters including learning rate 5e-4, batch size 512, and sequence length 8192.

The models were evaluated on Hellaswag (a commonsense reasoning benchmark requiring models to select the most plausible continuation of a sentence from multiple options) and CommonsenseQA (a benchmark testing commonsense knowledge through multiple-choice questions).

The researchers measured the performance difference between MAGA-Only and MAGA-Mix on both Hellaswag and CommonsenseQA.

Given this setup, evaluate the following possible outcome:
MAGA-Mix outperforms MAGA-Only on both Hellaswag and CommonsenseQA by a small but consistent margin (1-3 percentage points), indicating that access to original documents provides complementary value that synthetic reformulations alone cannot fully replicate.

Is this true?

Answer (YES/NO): NO